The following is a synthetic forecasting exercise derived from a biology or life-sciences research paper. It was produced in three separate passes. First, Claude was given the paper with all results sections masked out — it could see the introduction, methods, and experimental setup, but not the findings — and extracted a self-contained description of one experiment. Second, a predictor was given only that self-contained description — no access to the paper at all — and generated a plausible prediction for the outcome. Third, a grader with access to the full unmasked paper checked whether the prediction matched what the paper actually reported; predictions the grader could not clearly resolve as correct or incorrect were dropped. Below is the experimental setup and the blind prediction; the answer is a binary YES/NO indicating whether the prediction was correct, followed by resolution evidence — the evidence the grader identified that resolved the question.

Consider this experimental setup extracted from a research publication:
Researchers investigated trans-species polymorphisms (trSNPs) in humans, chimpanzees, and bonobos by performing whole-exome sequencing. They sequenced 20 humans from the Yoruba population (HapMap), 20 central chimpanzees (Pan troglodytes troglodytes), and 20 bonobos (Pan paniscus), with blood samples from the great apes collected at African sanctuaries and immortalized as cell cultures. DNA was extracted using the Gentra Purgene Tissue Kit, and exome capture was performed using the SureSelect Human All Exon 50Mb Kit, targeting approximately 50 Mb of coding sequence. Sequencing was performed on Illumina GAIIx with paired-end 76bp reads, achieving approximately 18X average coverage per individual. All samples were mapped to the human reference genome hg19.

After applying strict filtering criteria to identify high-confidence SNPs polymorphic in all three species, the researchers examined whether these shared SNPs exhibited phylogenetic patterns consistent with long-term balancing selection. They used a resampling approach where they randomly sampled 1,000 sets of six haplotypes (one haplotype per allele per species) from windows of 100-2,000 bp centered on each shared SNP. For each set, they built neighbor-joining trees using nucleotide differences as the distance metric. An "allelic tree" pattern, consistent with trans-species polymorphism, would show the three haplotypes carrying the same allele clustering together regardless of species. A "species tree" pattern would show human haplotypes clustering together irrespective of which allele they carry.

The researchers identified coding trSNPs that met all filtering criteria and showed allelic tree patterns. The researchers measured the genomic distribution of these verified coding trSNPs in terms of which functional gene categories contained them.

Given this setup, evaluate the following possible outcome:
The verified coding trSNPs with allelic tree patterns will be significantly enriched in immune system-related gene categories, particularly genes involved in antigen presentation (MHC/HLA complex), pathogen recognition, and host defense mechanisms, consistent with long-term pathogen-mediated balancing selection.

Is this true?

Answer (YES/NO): YES